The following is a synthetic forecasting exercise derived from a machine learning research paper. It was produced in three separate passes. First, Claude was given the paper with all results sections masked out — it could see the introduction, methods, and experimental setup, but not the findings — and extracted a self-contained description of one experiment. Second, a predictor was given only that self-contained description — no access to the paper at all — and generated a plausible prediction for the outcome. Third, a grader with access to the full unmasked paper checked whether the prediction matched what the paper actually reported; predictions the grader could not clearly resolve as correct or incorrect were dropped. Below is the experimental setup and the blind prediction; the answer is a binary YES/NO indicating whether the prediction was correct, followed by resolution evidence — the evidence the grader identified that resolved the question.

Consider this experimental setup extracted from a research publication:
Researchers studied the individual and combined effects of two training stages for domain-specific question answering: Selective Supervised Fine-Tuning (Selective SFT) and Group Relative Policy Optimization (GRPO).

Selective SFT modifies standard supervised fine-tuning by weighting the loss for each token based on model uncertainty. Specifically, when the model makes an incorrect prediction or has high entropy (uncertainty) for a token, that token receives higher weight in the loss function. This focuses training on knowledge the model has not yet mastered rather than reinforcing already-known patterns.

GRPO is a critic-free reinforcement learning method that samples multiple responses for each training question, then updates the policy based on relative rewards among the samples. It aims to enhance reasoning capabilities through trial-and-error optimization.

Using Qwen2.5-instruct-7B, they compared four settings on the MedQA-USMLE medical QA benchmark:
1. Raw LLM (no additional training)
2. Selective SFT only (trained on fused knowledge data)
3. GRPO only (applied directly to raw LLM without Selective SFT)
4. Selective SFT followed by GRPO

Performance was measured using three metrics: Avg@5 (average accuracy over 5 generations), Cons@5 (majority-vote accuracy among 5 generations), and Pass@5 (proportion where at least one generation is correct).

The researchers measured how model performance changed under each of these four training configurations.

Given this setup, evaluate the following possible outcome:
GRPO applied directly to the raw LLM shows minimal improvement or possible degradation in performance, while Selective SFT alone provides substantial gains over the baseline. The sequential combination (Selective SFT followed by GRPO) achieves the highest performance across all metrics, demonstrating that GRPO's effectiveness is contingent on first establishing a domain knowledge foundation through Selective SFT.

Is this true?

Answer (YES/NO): YES